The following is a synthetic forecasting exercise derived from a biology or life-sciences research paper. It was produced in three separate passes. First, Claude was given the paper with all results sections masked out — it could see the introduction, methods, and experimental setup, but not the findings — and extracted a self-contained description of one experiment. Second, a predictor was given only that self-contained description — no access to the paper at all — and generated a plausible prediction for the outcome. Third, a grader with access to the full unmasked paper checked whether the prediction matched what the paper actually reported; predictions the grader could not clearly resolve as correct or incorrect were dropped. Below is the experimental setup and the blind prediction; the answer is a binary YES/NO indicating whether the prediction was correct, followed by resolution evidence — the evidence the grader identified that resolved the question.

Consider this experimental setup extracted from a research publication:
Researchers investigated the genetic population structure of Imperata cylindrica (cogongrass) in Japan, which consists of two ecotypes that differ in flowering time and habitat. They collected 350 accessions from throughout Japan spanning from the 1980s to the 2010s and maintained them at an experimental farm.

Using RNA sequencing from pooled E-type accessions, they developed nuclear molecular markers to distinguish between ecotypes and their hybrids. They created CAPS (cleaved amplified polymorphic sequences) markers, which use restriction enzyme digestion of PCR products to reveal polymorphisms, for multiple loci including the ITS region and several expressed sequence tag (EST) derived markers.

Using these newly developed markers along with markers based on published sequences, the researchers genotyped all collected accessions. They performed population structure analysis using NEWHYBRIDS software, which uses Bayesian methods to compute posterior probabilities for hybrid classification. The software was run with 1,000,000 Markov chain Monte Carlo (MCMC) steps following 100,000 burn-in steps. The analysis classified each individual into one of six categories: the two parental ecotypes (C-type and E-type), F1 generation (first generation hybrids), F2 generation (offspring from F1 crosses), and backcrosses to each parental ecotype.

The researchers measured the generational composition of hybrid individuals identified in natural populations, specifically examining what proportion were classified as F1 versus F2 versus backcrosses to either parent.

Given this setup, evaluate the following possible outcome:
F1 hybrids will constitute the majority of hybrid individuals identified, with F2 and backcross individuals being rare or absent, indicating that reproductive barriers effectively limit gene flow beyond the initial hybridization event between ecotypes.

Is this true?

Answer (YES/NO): YES